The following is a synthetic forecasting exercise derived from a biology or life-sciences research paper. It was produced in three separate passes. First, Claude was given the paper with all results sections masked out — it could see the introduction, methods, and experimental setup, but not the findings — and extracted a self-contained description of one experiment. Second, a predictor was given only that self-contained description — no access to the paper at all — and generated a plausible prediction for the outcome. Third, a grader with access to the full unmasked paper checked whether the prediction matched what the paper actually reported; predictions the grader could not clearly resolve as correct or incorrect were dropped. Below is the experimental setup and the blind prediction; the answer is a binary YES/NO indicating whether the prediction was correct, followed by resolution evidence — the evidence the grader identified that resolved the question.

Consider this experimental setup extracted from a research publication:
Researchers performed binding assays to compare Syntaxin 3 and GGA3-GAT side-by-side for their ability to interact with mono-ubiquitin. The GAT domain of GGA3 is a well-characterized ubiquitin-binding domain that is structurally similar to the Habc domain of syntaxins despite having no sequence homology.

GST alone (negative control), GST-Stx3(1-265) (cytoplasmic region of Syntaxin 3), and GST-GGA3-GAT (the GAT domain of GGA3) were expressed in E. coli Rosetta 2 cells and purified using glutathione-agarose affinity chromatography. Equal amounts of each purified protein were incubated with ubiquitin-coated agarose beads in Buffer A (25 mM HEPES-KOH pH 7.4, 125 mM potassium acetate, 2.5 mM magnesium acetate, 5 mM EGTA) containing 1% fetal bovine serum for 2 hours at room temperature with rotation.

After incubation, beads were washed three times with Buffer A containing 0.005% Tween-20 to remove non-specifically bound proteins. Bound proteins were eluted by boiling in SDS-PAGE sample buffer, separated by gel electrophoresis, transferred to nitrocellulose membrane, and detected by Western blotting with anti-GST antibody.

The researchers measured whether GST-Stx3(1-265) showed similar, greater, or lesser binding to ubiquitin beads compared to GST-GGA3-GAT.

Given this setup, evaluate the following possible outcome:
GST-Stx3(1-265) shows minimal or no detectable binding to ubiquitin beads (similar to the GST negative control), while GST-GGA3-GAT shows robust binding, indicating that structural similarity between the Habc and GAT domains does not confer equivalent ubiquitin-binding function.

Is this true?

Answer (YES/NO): NO